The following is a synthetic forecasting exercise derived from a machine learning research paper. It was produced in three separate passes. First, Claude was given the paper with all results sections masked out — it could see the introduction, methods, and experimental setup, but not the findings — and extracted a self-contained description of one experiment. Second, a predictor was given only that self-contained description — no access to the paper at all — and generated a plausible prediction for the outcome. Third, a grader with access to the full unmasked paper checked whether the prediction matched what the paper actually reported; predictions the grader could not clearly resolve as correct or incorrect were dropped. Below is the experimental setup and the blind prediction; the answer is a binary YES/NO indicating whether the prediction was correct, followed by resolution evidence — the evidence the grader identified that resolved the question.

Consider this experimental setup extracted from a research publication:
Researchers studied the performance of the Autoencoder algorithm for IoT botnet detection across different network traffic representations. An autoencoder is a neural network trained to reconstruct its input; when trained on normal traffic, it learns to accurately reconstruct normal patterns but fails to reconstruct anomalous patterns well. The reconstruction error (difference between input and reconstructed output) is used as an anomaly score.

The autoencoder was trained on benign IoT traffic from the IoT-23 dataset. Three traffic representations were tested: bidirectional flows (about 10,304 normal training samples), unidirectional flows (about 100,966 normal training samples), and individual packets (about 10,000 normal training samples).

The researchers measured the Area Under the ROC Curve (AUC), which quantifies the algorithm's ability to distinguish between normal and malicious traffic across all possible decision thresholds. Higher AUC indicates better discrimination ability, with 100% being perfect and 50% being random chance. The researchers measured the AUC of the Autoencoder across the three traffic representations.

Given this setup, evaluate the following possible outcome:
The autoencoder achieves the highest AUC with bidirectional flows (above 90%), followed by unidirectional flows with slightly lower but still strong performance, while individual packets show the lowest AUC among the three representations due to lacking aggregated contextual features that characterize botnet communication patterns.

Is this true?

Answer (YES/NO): NO